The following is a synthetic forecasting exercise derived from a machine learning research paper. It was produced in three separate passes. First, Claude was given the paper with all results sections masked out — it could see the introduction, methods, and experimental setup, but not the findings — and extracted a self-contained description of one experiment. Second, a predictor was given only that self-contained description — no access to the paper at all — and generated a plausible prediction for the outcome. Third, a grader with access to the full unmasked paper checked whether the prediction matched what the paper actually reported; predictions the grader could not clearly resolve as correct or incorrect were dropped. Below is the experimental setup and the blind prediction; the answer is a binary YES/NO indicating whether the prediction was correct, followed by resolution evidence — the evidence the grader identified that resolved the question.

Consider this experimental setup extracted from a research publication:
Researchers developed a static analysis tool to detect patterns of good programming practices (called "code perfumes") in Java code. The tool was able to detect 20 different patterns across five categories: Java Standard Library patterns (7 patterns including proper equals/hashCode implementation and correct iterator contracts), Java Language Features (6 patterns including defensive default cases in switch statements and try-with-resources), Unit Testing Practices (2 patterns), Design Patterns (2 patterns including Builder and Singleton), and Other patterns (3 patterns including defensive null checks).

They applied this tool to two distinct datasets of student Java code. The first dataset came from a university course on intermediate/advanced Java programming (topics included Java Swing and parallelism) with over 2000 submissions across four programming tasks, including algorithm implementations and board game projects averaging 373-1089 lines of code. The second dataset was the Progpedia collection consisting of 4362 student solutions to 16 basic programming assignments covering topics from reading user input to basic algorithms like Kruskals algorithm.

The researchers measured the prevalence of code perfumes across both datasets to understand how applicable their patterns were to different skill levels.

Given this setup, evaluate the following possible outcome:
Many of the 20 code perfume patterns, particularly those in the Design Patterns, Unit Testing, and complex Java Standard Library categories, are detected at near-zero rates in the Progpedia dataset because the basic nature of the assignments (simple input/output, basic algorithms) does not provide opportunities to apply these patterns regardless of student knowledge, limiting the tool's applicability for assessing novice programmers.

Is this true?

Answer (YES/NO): YES